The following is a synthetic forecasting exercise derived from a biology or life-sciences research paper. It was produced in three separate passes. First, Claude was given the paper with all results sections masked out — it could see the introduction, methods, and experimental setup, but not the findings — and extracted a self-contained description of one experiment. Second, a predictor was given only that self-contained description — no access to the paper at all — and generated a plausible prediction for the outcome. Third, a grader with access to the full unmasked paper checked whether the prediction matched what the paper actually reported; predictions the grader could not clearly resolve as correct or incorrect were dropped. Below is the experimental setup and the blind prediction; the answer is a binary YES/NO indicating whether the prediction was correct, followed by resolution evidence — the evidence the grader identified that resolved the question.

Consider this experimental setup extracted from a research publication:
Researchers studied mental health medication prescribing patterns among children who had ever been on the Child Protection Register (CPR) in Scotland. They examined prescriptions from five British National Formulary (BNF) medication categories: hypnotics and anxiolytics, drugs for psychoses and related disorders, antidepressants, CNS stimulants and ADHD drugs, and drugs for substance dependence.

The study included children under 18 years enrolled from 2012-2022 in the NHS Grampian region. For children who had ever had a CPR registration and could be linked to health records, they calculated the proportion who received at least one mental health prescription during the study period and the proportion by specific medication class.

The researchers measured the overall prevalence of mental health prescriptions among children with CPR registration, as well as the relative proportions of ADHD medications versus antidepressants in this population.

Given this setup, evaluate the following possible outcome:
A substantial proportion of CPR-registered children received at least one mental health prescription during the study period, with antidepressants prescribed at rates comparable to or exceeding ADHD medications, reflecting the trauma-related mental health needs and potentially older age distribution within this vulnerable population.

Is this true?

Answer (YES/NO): NO